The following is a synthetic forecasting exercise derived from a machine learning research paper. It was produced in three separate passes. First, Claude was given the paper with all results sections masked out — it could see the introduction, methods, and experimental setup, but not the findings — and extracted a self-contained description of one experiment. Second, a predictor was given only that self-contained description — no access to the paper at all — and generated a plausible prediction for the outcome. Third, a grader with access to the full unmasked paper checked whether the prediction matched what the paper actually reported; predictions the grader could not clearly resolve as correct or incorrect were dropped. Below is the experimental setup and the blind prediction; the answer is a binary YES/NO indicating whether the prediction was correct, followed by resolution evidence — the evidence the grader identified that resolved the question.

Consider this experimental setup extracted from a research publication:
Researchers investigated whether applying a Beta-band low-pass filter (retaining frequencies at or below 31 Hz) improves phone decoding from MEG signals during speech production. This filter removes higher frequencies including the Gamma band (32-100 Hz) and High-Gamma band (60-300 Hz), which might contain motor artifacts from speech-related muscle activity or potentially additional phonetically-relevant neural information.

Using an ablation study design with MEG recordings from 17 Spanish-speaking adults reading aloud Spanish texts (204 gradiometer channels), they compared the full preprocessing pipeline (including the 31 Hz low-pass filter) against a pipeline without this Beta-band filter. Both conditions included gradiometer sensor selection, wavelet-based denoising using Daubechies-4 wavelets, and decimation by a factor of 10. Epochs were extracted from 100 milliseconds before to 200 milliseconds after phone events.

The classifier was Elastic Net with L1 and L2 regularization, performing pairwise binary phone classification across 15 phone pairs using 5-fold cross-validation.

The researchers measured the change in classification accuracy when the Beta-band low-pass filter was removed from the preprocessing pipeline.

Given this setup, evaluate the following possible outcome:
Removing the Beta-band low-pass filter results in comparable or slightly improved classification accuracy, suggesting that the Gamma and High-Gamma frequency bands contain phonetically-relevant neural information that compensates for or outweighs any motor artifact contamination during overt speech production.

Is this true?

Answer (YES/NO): NO